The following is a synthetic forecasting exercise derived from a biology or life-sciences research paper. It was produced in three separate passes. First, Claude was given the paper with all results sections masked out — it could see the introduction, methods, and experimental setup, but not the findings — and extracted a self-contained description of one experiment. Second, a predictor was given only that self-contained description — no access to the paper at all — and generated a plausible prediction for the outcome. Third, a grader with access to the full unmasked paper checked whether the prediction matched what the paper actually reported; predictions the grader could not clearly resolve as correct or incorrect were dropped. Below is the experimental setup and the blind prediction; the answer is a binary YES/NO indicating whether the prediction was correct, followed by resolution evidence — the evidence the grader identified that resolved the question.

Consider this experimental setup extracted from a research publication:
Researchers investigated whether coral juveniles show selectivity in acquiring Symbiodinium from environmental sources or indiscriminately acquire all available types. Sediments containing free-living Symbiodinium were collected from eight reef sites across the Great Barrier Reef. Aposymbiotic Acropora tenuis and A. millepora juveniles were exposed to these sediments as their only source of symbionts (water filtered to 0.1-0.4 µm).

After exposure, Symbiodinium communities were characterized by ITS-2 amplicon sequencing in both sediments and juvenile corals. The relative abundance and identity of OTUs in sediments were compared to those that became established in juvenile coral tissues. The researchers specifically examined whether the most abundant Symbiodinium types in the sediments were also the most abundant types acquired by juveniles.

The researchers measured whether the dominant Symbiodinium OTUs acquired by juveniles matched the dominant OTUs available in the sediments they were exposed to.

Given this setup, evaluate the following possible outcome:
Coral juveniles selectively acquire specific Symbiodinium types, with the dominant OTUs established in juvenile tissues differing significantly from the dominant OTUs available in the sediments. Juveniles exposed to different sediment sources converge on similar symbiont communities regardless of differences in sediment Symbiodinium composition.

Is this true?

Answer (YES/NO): NO